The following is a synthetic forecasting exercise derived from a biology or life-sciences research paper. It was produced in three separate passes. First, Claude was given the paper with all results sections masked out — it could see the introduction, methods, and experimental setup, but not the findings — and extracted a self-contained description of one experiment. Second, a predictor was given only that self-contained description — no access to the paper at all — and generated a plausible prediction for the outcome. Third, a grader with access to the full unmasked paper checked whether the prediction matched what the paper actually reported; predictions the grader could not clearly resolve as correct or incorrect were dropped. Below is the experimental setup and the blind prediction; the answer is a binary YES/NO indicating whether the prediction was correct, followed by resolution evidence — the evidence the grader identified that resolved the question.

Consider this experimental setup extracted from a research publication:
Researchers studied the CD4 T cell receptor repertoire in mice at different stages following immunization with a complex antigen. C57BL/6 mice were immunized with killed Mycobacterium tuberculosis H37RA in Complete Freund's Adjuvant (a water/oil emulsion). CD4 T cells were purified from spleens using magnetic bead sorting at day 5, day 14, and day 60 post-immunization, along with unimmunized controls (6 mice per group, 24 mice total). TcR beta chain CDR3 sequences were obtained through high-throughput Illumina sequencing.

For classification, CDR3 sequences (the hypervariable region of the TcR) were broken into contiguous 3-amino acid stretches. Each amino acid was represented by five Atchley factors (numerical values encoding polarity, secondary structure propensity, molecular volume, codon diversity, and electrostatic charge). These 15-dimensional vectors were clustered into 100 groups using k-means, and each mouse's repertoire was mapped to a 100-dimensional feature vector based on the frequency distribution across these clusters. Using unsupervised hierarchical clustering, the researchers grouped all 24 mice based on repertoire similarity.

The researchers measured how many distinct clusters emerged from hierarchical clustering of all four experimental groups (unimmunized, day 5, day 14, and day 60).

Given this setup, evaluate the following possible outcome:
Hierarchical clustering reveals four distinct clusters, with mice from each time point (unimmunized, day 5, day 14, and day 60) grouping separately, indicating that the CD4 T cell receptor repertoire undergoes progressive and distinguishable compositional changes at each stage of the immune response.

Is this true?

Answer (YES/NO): NO